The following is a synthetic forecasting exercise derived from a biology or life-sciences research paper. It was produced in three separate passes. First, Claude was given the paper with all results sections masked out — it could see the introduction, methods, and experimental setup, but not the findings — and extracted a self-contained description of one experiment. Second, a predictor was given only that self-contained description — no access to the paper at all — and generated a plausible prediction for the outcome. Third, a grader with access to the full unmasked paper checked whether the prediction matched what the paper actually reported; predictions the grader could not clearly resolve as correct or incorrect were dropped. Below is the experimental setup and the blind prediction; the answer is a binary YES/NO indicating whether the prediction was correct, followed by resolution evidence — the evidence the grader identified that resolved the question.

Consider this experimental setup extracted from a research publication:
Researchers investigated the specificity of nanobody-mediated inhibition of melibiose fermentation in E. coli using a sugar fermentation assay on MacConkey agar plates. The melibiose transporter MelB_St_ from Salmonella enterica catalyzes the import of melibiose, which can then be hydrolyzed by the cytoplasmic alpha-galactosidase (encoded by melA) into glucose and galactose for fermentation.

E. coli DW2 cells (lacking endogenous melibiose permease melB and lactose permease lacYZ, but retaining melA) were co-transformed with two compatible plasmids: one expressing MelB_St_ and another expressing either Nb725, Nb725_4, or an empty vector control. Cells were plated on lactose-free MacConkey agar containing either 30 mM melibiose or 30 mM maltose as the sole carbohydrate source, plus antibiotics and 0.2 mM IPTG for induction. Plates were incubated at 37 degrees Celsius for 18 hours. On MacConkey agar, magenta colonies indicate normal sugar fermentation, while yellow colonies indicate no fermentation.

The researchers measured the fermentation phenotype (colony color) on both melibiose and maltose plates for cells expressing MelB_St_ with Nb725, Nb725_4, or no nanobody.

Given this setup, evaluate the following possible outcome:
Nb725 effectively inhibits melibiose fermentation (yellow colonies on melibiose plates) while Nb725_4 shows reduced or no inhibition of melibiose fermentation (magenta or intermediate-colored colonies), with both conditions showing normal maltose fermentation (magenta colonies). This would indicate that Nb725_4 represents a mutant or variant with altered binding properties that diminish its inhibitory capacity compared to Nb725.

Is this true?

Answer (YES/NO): NO